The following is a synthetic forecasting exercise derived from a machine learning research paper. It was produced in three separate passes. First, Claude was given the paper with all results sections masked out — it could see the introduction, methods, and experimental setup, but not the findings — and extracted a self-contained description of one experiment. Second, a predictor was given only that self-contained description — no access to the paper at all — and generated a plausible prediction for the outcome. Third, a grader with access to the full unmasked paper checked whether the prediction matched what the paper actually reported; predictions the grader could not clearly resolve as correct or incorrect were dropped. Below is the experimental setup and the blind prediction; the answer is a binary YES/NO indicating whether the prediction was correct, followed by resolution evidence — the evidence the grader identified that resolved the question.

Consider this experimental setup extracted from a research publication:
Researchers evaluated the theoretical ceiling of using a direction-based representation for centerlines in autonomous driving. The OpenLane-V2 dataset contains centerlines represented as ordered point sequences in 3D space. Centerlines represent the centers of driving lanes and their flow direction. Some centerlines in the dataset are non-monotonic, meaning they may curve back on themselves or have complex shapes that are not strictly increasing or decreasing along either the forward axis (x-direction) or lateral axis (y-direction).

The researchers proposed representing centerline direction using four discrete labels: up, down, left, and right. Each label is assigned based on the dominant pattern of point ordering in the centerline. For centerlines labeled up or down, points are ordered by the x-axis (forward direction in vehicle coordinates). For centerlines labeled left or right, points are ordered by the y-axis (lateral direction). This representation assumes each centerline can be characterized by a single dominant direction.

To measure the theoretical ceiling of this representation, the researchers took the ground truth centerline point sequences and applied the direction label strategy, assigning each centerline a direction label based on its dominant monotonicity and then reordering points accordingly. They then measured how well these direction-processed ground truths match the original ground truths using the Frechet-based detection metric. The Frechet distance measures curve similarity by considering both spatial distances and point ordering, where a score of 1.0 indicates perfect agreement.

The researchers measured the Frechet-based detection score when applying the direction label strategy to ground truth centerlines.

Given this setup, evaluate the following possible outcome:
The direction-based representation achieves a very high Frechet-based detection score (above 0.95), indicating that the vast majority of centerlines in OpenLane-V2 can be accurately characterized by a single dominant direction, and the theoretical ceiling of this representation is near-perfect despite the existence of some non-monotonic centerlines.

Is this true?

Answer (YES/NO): NO